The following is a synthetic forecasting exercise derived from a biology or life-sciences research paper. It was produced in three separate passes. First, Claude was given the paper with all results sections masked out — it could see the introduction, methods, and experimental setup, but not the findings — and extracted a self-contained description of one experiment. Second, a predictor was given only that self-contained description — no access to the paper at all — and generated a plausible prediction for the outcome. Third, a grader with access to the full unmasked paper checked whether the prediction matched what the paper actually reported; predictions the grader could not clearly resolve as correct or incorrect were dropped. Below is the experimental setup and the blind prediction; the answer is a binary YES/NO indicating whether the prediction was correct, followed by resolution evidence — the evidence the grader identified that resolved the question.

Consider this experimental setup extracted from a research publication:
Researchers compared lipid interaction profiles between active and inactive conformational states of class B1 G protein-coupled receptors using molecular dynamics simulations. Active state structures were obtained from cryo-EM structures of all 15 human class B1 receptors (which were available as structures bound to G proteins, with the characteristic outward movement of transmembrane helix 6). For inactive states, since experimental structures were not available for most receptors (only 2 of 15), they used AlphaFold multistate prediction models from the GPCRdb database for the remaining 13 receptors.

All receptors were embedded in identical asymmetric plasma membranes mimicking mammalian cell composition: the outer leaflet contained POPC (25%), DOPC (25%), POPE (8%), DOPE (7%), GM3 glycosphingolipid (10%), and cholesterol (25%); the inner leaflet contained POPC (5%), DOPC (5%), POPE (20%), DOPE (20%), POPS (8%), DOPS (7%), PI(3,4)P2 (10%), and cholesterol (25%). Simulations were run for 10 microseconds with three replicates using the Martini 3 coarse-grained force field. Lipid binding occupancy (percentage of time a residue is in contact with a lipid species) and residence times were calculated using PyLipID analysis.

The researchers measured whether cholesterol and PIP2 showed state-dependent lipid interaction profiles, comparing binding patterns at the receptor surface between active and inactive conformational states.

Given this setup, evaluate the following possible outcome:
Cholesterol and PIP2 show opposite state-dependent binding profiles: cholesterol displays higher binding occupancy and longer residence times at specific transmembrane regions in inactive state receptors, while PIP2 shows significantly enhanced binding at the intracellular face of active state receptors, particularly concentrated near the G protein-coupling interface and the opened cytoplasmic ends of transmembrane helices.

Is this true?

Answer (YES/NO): NO